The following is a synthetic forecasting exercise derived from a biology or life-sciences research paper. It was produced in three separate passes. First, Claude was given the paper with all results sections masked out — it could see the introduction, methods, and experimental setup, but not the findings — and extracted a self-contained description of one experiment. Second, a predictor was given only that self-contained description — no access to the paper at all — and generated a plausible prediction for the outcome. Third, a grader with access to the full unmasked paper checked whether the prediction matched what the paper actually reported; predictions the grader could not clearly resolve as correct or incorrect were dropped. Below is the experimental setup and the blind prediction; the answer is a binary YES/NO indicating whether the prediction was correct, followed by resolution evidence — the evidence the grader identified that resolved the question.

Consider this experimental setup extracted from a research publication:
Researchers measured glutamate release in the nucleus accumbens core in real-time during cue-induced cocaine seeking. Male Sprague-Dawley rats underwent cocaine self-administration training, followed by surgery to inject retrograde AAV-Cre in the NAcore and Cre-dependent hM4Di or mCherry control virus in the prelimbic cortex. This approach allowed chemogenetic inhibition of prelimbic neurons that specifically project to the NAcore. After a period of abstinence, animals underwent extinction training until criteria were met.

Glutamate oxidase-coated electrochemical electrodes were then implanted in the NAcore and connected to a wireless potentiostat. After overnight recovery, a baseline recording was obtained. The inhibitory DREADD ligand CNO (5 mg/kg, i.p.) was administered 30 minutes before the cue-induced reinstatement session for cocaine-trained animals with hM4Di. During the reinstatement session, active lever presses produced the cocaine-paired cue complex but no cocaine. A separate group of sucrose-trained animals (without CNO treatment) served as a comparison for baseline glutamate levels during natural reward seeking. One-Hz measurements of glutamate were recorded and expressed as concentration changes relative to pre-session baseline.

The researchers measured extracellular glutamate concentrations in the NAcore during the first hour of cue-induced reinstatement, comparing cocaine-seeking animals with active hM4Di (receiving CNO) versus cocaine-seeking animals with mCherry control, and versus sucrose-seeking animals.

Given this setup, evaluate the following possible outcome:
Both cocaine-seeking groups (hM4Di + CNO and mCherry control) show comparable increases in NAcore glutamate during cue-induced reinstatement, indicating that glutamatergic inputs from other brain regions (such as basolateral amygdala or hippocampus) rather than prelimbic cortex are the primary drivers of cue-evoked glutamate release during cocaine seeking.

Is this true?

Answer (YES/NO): NO